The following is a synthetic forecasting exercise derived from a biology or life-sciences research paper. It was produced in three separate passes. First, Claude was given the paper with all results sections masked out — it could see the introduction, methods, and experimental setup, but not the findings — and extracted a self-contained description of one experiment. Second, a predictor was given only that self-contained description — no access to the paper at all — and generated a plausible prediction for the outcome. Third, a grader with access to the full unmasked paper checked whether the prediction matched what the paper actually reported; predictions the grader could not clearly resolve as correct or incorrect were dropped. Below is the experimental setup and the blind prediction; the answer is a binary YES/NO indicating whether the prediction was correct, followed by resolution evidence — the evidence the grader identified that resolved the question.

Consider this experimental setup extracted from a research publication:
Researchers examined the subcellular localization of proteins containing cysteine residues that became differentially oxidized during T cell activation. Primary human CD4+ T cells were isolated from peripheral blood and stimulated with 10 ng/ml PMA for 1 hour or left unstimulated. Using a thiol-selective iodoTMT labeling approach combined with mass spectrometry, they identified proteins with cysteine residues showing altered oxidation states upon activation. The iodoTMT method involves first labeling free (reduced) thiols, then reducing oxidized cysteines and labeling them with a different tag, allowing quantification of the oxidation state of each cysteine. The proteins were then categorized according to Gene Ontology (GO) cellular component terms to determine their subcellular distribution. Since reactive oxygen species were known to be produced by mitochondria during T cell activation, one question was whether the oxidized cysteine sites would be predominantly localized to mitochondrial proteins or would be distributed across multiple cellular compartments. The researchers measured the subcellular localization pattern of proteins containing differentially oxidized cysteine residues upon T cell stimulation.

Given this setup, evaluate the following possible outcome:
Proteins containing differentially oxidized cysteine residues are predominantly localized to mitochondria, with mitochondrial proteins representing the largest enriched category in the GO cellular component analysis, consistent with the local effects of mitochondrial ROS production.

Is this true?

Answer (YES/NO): NO